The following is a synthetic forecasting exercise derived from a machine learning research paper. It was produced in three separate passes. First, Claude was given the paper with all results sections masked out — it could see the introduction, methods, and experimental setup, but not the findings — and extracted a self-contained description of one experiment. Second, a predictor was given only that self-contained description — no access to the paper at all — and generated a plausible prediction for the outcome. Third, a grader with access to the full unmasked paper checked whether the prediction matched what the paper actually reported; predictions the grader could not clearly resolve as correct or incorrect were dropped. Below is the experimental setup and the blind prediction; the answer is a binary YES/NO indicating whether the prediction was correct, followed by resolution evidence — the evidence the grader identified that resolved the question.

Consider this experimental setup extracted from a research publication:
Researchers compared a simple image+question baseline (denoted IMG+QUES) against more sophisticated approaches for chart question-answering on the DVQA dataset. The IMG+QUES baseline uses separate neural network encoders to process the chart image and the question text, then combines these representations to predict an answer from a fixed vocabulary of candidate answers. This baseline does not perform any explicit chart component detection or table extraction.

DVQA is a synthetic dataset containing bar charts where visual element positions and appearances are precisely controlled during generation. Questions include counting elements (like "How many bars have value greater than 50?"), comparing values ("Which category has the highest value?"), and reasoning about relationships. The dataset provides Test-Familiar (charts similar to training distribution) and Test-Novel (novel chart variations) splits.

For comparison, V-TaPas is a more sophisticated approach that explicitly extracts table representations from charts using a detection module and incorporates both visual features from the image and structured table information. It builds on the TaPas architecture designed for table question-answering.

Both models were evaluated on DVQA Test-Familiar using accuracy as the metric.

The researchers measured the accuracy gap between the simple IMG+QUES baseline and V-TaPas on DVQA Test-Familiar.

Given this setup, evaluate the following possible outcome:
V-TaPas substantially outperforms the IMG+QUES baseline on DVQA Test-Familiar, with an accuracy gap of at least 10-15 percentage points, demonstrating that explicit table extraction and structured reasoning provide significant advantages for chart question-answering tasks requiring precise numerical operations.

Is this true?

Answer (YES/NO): YES